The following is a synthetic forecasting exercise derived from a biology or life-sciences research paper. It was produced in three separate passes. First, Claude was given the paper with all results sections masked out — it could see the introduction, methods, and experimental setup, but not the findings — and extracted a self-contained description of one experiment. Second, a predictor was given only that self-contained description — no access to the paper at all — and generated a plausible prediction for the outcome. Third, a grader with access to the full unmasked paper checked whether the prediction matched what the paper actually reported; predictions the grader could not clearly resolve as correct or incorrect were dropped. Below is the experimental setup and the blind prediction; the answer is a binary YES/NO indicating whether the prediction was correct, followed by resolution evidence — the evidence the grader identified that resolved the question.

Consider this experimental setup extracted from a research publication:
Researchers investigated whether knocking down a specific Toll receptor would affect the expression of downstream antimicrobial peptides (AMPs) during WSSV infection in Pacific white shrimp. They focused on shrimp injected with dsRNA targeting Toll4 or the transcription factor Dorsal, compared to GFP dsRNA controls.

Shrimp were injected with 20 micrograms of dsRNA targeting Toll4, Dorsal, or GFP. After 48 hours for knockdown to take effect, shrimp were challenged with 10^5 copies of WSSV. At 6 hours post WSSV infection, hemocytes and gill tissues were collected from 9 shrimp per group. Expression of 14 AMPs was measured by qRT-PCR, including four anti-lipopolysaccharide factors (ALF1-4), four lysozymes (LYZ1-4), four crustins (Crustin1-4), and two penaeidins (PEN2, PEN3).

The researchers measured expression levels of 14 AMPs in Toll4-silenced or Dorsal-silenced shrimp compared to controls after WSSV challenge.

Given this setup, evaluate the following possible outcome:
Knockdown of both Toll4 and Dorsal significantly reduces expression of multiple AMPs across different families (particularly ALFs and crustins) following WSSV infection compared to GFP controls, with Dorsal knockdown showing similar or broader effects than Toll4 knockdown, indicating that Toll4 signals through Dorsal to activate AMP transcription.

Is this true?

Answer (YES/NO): NO